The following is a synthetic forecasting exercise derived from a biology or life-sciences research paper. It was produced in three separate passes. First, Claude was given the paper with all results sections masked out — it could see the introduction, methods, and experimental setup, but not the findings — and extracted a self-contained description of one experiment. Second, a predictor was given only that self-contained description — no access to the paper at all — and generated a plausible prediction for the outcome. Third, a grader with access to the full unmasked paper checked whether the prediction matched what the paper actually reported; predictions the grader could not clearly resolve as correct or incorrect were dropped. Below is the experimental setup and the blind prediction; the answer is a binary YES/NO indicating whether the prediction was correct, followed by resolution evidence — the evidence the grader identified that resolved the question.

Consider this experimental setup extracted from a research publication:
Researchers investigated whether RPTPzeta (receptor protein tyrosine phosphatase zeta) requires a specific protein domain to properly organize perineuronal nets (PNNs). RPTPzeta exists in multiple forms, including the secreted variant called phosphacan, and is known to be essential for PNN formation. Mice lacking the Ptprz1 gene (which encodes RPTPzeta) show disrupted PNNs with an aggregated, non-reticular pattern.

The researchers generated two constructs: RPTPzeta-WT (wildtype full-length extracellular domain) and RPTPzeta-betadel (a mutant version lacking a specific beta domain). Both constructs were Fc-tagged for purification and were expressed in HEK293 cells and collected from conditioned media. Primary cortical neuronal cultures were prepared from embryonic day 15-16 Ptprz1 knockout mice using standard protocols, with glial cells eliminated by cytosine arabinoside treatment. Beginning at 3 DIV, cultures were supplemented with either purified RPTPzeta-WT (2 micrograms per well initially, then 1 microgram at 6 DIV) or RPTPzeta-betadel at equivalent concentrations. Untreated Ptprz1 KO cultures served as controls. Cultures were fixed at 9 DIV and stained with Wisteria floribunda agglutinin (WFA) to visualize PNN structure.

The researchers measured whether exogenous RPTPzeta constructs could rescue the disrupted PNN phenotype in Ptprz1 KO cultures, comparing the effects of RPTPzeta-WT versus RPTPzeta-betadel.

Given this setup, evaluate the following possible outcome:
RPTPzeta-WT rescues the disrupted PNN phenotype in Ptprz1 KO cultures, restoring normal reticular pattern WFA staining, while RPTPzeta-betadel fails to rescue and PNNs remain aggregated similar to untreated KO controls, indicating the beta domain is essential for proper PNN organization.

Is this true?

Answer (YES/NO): YES